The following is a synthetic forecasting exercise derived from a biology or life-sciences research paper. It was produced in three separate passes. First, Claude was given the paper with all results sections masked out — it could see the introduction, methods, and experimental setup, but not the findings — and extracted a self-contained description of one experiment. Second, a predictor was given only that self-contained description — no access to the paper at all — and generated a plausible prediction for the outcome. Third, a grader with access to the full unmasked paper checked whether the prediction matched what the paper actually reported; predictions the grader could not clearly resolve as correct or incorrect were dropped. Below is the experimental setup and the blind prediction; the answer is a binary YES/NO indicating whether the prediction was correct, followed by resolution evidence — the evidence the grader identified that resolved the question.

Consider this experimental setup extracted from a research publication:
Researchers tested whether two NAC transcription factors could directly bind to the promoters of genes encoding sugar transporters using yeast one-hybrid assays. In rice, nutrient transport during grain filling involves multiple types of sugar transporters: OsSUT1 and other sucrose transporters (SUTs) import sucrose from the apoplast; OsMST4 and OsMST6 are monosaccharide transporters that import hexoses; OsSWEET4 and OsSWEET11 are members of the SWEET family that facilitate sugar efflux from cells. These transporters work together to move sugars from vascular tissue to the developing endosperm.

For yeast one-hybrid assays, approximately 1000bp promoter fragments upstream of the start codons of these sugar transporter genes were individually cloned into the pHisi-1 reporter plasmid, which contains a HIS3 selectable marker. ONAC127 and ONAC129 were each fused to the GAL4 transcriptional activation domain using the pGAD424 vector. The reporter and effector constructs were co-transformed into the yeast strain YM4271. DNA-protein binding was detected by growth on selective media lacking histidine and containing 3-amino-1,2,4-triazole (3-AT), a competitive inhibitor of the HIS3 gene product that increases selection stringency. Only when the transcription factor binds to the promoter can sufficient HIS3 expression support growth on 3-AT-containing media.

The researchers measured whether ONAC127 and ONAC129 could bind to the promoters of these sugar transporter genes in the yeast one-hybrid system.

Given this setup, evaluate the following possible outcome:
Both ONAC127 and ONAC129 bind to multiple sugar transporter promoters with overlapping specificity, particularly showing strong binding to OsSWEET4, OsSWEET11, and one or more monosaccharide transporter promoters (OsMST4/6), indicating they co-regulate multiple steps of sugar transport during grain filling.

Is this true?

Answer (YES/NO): NO